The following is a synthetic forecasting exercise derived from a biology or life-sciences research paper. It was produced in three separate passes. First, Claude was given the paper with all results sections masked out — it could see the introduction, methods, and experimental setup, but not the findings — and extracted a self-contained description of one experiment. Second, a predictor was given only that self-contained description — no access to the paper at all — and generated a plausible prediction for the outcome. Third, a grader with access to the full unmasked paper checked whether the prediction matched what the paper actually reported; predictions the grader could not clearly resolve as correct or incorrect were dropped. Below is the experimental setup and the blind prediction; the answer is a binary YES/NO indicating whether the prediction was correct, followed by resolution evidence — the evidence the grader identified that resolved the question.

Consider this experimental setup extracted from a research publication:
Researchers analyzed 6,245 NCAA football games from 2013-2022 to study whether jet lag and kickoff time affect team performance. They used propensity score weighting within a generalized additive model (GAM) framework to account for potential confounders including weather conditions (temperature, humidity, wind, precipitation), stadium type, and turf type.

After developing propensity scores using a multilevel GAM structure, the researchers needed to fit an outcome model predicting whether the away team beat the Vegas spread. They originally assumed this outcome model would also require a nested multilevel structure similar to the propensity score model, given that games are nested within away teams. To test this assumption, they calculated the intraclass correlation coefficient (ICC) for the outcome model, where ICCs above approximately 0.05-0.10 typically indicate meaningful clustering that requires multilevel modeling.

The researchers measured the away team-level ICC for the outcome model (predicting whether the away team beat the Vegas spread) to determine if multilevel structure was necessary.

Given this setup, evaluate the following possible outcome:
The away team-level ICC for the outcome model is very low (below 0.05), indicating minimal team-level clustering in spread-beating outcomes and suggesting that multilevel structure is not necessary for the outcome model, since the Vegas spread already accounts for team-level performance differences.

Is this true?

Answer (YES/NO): YES